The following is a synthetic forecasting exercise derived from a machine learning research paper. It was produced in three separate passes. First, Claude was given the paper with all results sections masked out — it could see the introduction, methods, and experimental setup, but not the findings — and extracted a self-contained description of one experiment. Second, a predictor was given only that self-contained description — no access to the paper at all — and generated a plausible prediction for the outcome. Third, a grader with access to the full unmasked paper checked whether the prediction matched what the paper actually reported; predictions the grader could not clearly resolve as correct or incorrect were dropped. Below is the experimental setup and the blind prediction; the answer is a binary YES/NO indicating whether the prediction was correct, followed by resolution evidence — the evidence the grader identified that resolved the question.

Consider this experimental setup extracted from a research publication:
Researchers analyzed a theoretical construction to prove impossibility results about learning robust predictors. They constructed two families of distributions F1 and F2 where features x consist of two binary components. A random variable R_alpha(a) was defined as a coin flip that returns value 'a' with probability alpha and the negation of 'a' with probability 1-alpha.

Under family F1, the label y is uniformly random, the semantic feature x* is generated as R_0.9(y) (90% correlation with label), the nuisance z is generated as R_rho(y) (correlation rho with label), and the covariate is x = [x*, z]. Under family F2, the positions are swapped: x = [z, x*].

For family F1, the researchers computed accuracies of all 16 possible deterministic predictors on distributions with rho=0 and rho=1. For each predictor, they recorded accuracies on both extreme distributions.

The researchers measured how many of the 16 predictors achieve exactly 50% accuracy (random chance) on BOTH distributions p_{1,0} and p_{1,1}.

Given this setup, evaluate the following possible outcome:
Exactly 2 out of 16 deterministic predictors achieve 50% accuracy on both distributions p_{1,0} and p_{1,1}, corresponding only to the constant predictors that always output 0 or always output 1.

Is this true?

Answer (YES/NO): NO